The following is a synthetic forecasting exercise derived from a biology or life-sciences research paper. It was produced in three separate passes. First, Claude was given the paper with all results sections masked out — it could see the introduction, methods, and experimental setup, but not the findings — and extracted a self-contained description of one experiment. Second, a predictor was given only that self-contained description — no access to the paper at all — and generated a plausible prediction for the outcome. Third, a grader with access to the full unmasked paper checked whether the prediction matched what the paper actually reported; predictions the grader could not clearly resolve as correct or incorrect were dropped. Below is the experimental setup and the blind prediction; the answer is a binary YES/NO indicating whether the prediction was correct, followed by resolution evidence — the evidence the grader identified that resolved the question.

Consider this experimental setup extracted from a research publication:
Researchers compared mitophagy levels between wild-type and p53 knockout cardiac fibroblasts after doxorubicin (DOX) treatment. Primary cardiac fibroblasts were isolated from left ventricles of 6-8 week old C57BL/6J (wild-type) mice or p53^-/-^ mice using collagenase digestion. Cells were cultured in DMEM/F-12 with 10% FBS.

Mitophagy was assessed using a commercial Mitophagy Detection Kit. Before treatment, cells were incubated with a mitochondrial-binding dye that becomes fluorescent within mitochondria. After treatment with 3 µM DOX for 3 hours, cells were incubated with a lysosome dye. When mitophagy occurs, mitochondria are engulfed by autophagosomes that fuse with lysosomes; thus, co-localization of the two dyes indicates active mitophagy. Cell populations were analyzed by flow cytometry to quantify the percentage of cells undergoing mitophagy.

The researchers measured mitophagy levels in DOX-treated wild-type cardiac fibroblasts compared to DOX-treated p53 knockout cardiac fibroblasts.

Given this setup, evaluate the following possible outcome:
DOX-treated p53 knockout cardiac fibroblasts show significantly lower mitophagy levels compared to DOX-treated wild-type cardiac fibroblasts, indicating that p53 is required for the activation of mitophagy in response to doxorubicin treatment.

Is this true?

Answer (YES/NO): NO